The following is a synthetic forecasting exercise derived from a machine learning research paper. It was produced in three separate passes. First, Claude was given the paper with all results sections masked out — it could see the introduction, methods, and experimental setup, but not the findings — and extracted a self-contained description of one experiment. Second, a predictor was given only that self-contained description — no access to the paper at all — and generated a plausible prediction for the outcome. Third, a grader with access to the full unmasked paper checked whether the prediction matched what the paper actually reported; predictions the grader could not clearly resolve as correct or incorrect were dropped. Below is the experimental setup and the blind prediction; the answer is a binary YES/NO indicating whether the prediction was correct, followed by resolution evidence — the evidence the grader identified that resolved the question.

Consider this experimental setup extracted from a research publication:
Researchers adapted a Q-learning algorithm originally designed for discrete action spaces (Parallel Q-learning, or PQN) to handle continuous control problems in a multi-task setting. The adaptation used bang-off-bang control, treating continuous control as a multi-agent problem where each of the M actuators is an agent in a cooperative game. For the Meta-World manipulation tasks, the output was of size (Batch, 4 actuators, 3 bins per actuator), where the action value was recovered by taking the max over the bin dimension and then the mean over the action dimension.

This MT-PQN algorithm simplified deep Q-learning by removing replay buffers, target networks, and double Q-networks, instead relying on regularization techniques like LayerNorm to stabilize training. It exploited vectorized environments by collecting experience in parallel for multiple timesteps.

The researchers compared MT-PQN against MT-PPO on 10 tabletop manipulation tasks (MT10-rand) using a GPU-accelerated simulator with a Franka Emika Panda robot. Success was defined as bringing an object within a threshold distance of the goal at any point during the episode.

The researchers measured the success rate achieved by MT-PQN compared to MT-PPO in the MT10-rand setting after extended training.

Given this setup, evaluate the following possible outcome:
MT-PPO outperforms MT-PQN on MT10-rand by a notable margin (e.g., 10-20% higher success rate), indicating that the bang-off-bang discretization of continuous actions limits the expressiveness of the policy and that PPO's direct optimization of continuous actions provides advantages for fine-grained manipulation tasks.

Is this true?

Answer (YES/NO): NO